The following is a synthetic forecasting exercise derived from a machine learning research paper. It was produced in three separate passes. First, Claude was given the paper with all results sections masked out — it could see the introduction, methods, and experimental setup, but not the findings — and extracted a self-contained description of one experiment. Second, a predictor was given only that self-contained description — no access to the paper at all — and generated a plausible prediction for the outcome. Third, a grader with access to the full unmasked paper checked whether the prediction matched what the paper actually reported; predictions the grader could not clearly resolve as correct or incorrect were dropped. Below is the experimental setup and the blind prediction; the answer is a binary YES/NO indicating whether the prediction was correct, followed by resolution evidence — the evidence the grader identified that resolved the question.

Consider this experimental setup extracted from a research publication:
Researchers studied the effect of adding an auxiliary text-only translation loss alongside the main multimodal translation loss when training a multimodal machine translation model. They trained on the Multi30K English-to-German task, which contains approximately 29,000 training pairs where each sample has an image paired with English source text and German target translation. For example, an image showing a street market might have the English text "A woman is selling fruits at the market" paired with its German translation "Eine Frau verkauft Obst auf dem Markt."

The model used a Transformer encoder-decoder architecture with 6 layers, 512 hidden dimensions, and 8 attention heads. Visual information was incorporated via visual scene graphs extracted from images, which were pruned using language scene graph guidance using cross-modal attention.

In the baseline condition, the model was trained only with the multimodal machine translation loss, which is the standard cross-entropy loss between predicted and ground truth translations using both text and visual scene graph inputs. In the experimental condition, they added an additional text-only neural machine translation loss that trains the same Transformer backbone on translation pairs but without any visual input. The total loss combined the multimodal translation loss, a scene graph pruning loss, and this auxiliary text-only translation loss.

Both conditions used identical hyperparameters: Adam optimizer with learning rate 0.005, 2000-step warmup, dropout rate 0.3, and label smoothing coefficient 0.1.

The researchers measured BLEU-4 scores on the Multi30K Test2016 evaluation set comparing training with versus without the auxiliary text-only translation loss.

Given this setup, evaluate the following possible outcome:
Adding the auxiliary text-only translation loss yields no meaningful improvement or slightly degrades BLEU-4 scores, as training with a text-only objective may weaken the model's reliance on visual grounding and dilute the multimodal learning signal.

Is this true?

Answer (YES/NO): NO